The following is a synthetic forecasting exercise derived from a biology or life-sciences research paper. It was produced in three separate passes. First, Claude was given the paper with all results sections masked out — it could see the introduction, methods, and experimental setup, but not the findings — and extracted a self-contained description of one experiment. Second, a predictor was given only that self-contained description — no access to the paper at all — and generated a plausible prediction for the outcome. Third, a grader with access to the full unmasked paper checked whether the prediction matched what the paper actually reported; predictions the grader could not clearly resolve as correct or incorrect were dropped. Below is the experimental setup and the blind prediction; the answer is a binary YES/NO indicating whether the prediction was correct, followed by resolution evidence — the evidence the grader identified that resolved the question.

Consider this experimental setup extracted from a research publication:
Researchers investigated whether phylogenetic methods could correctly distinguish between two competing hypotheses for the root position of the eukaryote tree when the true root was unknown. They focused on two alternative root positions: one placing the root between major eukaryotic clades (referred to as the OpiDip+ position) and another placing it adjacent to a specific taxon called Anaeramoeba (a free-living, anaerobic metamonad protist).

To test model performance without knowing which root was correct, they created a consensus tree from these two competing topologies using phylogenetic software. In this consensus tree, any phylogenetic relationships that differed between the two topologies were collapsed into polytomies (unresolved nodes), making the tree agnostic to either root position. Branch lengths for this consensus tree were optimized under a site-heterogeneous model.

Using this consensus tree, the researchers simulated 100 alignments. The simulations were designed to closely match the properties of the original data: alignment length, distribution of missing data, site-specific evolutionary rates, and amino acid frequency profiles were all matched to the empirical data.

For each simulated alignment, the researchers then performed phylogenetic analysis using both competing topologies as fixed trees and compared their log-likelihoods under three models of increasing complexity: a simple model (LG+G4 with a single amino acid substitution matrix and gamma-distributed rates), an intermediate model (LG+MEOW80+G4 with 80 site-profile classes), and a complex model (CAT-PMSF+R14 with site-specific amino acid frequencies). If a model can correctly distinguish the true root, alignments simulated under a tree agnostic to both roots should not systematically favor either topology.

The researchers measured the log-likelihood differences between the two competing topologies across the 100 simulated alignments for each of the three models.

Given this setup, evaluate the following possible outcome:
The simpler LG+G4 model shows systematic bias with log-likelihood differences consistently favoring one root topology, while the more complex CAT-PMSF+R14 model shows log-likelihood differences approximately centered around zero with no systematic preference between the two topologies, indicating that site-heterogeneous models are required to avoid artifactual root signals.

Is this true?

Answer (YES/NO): YES